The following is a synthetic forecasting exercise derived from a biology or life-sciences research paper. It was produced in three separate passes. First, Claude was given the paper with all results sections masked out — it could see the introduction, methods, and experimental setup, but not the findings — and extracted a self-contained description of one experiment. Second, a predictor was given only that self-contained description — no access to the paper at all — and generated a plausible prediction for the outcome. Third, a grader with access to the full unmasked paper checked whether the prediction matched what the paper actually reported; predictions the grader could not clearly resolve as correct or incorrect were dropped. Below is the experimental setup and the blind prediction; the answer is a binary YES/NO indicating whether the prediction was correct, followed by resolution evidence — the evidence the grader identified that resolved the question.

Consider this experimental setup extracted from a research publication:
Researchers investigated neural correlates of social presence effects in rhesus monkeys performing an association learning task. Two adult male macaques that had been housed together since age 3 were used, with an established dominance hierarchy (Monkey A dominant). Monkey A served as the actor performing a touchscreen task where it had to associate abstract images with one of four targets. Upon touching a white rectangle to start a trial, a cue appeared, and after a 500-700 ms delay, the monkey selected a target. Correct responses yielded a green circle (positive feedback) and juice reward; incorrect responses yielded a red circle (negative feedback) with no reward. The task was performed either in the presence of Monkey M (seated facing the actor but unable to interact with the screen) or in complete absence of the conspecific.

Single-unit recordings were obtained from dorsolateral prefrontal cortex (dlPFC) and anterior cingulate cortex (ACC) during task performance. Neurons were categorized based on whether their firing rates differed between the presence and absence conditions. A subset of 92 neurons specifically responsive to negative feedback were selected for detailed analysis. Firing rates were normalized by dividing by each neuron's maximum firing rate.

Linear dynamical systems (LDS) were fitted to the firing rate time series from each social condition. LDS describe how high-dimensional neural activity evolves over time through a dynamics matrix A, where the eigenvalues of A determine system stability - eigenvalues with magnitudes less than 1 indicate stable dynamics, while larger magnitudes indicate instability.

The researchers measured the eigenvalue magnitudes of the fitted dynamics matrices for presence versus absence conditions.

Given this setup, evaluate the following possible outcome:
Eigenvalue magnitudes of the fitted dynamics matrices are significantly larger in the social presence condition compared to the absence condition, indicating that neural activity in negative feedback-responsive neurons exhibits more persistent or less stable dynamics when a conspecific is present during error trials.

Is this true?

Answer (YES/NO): NO